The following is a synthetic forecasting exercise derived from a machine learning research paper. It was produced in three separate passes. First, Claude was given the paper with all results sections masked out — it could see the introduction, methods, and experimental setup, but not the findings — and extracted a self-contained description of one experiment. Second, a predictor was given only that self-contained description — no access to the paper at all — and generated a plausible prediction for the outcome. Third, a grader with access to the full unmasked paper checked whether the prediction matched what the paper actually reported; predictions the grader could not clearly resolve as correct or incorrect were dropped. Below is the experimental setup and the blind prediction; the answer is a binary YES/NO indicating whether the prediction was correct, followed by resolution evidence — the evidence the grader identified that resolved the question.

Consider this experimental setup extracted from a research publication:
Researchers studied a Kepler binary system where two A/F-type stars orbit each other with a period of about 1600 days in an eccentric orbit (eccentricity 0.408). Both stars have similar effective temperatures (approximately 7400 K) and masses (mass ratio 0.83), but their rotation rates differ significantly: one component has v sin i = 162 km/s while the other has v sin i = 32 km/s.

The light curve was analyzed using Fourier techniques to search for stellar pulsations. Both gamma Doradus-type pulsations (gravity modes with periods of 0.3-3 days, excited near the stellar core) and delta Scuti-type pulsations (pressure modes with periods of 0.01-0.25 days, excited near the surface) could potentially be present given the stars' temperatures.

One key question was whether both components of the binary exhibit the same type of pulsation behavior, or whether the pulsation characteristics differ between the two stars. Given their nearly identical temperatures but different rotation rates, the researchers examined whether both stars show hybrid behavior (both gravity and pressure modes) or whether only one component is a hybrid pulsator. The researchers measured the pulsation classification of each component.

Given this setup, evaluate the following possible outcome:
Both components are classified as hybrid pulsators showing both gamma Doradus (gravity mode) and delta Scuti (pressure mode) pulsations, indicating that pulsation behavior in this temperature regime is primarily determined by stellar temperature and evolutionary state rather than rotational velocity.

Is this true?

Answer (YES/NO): NO